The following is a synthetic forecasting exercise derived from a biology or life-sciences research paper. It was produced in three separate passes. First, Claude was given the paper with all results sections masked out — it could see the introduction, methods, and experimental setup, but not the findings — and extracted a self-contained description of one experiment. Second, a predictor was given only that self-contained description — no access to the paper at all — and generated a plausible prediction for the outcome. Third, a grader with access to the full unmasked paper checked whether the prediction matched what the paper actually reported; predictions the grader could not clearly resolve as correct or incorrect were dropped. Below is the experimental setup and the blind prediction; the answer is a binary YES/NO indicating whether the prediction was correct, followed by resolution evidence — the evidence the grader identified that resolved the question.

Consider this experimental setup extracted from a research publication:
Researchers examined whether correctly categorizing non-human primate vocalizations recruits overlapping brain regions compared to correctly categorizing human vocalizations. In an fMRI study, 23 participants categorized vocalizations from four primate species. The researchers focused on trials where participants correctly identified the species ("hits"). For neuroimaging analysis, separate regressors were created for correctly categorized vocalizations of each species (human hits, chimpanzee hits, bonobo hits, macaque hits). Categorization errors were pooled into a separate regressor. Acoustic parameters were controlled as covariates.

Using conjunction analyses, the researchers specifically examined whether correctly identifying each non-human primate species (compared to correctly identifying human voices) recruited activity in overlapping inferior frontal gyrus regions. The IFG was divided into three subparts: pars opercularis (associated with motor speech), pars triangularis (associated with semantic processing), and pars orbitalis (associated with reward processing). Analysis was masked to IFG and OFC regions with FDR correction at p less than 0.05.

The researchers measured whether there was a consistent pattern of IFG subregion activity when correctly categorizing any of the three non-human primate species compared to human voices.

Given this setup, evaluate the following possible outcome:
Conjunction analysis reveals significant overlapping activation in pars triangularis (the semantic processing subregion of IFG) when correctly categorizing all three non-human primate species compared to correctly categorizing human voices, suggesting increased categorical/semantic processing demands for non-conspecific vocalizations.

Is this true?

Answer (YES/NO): NO